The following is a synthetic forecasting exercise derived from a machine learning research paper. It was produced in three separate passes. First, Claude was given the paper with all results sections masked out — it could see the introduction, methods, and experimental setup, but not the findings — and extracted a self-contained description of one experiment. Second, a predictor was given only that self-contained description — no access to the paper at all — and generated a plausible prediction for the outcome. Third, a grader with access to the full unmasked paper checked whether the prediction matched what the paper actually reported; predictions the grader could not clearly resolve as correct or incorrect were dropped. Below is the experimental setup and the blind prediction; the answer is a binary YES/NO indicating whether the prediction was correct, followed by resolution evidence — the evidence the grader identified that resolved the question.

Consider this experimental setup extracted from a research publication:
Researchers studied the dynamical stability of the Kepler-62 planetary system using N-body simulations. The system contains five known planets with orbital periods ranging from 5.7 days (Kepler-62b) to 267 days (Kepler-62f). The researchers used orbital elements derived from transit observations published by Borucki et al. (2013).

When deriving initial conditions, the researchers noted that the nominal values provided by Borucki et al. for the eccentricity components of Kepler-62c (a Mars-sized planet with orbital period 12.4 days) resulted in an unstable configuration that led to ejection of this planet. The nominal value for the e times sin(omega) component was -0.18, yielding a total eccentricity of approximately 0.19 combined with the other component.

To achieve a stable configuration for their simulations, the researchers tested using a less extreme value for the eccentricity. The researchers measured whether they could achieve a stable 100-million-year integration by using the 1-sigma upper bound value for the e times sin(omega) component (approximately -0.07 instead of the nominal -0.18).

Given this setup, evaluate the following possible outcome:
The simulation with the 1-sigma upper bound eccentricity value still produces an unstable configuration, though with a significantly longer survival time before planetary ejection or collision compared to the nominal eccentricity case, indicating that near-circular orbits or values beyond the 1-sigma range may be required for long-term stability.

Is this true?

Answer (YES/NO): NO